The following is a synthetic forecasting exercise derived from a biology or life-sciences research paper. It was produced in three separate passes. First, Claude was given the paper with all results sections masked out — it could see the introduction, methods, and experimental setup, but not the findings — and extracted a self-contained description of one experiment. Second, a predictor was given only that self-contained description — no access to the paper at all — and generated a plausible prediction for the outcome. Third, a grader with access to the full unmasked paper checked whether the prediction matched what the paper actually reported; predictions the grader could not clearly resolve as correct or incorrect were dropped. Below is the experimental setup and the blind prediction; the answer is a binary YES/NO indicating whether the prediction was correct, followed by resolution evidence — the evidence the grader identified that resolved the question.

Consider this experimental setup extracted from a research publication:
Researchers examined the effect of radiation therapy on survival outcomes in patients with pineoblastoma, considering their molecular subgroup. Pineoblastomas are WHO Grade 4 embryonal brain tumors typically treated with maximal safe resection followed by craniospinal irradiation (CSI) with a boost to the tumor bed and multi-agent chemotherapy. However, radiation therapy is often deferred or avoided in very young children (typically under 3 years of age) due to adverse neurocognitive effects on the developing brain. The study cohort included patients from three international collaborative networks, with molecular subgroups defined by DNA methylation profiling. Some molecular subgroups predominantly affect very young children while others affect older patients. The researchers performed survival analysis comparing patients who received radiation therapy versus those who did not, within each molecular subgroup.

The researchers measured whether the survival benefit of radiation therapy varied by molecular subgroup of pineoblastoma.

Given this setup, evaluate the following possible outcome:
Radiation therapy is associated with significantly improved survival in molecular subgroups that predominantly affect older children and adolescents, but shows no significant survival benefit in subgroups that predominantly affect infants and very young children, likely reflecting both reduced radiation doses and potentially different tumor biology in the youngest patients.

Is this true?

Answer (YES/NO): NO